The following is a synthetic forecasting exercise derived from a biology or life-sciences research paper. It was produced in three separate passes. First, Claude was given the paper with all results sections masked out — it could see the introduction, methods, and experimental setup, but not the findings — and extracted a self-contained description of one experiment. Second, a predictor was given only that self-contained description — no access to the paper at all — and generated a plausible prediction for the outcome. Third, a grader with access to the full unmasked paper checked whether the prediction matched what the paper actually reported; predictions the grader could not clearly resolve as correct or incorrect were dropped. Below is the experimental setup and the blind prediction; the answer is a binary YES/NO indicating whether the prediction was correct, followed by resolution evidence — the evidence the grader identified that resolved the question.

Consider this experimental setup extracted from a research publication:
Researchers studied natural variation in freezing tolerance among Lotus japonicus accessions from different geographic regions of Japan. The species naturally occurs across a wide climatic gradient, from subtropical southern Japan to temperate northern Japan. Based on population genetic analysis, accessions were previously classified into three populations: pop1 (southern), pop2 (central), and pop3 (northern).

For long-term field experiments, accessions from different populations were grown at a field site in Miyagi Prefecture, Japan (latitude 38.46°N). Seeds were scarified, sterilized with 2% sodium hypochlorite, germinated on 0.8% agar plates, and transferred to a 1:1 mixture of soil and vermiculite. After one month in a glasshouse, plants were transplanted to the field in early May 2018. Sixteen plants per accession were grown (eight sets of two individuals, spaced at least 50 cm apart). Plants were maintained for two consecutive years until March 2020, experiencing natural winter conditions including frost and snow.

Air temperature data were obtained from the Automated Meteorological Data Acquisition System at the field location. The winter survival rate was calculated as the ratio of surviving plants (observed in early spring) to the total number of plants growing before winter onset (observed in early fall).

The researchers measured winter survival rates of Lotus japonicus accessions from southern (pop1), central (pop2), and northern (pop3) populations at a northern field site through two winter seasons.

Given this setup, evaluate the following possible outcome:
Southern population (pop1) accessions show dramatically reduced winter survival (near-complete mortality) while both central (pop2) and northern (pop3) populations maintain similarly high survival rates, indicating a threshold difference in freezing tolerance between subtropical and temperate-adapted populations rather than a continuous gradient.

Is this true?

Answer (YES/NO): NO